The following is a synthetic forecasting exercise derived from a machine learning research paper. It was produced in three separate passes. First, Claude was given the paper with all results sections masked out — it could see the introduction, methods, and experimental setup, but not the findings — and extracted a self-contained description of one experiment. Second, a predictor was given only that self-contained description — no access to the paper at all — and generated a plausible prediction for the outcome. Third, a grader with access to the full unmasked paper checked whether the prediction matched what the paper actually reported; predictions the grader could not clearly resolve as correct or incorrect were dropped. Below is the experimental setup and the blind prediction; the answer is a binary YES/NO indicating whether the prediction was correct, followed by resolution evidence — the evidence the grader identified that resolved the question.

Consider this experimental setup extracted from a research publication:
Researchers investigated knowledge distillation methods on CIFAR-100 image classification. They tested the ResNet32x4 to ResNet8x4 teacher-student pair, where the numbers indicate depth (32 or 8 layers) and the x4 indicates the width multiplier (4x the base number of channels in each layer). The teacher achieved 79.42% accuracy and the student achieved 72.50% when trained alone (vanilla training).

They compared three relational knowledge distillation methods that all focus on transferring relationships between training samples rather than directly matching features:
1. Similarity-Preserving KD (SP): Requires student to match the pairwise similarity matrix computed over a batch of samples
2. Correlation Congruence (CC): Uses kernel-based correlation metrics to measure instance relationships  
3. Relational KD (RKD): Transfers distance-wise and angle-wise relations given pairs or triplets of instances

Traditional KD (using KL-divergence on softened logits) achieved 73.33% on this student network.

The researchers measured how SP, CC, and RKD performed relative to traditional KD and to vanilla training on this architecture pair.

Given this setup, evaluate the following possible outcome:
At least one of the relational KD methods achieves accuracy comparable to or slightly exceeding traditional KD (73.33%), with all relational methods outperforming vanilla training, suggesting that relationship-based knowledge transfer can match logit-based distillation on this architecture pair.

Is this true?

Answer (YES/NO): NO